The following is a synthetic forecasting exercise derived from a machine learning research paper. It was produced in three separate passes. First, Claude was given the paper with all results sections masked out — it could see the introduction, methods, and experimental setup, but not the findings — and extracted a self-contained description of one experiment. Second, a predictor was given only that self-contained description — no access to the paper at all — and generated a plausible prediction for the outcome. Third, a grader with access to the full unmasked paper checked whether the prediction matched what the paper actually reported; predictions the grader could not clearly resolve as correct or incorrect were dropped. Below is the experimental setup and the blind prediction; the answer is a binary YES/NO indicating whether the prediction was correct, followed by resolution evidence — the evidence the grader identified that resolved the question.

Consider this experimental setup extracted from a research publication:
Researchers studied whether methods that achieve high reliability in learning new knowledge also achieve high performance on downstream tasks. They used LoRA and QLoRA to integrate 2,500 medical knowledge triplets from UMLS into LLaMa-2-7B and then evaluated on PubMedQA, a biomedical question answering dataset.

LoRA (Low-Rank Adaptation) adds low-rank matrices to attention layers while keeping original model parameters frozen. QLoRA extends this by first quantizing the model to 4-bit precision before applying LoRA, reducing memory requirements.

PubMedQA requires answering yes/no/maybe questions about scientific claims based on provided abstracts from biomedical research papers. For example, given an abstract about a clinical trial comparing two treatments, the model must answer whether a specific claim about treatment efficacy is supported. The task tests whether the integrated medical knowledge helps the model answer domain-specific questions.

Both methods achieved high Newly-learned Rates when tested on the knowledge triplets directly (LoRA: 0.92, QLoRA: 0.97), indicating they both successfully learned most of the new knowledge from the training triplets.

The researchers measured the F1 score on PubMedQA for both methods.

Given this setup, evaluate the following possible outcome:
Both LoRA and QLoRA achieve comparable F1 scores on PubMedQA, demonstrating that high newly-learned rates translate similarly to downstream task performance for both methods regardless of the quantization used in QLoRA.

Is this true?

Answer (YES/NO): NO